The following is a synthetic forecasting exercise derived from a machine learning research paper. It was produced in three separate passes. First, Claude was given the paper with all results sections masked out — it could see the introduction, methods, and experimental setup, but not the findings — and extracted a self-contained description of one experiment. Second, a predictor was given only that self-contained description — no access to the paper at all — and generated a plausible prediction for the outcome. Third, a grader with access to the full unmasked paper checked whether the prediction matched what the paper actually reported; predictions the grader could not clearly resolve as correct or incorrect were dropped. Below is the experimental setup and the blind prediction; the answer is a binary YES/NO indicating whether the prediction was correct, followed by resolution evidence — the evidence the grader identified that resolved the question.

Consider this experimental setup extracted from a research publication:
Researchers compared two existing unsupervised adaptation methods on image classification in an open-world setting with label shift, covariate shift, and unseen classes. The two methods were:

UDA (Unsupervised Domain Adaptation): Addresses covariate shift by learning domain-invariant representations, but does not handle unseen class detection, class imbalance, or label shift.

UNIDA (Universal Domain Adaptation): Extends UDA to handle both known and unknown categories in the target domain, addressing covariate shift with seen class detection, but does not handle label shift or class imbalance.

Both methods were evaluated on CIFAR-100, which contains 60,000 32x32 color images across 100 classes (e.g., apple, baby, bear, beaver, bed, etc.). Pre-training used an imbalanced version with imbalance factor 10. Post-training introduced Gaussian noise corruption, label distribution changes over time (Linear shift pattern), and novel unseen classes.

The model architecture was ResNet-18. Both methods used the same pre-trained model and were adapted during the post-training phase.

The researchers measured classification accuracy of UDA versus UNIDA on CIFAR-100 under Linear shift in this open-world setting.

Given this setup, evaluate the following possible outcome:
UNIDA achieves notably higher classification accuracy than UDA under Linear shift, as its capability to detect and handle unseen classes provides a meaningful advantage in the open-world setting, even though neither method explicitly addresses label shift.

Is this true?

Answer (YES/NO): YES